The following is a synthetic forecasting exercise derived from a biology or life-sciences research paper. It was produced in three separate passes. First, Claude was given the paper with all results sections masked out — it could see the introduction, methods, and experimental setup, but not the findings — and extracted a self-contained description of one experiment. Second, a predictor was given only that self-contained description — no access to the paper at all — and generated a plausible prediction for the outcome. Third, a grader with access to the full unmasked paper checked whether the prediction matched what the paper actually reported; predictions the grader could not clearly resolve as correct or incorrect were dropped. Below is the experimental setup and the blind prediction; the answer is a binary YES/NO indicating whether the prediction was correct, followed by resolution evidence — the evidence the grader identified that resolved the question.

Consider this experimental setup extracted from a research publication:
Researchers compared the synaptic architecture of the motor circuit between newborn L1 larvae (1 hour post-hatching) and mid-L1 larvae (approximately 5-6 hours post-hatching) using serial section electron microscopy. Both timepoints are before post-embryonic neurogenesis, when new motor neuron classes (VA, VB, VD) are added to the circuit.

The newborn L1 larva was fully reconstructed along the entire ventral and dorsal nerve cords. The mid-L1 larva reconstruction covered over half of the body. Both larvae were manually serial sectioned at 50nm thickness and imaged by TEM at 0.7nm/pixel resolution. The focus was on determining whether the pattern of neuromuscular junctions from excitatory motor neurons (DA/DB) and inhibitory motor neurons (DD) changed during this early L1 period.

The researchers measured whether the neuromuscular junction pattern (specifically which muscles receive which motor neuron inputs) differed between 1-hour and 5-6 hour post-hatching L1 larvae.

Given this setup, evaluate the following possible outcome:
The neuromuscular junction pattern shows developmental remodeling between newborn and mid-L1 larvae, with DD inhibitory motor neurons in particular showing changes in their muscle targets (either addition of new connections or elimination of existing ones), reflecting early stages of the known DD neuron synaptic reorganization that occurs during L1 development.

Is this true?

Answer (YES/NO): NO